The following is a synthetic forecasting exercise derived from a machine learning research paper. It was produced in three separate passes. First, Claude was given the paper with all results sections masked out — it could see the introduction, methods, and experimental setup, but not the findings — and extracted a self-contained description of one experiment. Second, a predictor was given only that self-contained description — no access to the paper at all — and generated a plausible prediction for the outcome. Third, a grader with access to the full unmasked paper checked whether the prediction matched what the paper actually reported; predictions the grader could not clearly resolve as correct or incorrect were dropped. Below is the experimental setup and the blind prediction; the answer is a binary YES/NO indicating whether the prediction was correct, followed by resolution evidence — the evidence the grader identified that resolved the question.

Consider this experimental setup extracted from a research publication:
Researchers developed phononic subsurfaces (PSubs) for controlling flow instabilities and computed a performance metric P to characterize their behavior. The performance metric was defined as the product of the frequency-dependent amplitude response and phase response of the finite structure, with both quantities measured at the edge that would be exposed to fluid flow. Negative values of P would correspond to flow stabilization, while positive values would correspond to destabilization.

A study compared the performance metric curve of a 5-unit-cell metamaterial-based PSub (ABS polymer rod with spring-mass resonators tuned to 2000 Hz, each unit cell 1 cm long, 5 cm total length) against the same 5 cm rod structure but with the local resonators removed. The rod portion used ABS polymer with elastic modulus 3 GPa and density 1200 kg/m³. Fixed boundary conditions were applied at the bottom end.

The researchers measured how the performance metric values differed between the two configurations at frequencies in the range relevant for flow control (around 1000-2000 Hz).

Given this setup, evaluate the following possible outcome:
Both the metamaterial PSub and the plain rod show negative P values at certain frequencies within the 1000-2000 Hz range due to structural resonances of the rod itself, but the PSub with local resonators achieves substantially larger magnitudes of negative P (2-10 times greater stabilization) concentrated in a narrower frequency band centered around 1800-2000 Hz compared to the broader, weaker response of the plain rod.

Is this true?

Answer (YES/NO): NO